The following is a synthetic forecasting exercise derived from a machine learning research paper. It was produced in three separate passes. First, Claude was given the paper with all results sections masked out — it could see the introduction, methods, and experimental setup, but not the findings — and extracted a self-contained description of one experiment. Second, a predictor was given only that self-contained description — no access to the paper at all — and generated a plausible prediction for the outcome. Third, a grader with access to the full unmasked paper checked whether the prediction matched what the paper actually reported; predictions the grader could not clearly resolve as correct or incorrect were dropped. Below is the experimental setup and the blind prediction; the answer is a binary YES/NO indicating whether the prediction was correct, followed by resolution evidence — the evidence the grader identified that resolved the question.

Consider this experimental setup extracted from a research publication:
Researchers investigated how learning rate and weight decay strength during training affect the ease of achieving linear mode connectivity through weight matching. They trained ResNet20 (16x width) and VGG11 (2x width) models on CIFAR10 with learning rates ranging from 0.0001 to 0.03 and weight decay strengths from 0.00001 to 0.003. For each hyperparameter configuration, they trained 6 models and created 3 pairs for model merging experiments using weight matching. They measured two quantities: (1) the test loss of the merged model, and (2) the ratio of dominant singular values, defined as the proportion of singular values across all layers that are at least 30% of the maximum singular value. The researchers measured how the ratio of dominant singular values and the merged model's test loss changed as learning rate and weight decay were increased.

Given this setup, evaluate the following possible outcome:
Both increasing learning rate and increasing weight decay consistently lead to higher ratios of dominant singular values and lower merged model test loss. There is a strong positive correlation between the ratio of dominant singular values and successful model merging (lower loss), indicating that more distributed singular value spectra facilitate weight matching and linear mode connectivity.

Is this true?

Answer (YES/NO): NO